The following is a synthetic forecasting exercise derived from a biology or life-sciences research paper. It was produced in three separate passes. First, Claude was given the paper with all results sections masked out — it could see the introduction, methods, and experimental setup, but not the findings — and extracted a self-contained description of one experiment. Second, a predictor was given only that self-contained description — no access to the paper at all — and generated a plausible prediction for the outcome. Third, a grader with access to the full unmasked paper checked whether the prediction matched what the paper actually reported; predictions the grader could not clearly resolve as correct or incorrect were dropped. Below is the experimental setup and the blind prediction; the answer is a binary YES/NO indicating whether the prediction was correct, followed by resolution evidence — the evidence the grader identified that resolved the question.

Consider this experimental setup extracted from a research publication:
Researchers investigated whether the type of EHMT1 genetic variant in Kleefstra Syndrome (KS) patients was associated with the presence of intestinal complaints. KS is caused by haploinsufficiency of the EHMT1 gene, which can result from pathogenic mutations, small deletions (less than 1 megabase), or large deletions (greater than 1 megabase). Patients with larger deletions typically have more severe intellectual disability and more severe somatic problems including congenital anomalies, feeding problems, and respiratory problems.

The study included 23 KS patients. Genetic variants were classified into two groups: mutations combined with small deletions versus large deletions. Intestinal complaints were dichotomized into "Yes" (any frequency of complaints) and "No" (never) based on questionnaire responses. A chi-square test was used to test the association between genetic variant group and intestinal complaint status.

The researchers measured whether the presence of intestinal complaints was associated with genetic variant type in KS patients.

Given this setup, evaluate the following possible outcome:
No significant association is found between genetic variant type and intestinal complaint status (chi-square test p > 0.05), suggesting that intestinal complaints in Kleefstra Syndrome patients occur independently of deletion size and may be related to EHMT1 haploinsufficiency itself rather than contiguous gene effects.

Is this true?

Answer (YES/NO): YES